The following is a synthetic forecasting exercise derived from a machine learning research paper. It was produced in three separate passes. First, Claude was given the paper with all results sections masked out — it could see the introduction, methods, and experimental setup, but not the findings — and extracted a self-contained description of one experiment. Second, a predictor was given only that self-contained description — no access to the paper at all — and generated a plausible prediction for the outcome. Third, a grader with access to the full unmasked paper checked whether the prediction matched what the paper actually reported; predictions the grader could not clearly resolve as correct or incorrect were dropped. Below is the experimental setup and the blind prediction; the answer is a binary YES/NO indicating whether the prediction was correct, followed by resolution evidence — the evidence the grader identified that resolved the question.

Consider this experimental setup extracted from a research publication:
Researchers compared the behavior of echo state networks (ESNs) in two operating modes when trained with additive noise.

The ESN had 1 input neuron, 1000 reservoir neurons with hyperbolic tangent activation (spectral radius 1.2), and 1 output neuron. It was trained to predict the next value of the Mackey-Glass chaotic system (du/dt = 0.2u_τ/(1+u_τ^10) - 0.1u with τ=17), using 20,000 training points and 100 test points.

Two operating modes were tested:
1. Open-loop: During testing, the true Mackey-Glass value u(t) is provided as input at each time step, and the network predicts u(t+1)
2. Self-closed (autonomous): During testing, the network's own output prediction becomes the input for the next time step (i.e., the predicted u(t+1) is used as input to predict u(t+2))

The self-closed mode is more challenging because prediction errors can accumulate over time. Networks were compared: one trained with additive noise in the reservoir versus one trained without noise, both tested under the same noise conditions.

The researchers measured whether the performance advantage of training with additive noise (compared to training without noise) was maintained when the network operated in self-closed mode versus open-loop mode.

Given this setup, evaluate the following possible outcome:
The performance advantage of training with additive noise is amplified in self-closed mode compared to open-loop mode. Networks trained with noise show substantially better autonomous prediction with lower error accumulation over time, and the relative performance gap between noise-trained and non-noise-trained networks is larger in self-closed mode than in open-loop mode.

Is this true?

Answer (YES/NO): NO